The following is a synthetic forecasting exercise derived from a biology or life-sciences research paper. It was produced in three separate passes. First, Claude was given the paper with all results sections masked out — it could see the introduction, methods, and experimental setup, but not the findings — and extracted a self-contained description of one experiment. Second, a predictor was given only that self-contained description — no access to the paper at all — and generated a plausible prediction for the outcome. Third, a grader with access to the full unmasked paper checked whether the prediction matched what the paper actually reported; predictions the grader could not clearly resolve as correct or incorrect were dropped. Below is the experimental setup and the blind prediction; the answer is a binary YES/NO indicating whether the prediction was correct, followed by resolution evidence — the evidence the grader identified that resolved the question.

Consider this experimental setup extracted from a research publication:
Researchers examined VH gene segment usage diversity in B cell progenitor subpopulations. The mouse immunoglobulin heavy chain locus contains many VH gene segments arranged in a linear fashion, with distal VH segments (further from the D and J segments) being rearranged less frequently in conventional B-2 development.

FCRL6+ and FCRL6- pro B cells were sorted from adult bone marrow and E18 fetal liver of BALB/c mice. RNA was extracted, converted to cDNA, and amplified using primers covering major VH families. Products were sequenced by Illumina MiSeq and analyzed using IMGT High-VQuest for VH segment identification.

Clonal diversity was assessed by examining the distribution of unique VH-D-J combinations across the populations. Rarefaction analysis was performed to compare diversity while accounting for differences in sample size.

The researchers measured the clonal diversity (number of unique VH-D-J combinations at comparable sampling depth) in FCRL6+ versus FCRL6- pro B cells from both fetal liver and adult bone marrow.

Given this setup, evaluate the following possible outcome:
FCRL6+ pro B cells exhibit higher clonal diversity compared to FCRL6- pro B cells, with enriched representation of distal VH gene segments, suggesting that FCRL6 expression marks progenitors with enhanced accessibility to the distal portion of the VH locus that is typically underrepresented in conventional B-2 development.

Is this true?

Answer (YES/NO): NO